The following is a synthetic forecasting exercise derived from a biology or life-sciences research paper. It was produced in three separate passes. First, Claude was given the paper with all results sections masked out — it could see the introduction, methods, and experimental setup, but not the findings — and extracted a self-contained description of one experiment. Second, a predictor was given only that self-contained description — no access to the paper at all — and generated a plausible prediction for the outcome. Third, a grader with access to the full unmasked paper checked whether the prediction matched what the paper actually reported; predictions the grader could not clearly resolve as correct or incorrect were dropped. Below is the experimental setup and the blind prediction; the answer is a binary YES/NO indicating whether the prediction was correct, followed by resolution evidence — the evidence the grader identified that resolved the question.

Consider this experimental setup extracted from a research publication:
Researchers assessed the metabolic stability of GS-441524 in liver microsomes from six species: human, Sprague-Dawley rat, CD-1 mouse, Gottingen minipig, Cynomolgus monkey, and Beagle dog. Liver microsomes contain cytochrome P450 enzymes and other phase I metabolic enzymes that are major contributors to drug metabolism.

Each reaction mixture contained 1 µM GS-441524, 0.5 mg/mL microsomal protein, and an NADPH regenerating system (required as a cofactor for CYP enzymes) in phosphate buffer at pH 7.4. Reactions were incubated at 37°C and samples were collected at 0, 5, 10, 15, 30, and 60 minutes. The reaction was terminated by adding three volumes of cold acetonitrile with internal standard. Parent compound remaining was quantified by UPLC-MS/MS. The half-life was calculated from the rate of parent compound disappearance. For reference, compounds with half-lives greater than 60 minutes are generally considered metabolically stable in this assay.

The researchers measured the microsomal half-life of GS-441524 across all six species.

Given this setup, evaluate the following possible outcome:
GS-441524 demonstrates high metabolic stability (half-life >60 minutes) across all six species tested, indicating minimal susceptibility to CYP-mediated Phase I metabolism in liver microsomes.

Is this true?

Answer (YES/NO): NO